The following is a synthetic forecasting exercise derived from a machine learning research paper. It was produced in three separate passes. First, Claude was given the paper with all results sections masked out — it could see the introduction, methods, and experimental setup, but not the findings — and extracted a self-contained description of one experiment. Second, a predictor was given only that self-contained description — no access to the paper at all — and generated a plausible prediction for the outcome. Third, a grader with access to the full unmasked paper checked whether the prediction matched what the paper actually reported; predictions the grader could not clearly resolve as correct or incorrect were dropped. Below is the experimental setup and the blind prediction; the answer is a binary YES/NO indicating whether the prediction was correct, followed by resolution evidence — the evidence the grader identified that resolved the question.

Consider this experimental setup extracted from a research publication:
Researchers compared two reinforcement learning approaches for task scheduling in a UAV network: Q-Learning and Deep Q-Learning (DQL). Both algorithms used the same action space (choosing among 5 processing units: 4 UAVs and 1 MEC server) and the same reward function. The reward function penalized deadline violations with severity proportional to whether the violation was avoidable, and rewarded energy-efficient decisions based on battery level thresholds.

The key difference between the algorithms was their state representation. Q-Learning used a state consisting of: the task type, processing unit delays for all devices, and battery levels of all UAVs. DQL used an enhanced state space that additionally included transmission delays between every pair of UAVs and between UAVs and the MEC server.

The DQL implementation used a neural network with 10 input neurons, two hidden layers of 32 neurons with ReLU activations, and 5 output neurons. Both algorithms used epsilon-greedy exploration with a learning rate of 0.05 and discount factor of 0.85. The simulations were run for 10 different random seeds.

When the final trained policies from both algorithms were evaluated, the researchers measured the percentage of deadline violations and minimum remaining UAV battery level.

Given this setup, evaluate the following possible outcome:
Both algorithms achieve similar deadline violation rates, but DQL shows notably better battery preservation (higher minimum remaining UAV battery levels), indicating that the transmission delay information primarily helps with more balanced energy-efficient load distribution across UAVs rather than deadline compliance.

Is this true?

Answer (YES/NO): NO